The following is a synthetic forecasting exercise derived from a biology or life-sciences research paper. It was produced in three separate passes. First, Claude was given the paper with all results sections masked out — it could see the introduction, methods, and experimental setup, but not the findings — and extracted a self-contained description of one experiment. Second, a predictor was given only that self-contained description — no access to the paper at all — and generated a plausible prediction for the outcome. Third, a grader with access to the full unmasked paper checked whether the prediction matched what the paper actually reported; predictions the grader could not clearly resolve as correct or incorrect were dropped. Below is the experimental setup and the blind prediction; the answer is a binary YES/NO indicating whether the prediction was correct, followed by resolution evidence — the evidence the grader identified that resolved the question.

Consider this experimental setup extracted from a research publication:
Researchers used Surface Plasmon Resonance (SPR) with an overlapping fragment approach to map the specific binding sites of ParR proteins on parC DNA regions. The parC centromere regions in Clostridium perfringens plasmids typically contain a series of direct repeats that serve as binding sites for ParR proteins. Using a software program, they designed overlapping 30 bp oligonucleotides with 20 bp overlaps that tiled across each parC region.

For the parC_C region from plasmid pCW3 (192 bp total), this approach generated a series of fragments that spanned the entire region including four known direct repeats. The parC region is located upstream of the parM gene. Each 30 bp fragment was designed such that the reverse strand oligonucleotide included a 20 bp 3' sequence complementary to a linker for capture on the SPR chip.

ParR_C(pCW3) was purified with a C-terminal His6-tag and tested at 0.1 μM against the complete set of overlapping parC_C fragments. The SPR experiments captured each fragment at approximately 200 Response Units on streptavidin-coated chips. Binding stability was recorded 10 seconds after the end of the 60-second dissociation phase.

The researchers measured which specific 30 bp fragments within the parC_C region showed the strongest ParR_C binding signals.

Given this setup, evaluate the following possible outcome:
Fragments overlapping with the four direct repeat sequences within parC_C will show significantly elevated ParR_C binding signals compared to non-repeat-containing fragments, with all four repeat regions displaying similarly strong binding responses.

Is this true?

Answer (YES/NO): NO